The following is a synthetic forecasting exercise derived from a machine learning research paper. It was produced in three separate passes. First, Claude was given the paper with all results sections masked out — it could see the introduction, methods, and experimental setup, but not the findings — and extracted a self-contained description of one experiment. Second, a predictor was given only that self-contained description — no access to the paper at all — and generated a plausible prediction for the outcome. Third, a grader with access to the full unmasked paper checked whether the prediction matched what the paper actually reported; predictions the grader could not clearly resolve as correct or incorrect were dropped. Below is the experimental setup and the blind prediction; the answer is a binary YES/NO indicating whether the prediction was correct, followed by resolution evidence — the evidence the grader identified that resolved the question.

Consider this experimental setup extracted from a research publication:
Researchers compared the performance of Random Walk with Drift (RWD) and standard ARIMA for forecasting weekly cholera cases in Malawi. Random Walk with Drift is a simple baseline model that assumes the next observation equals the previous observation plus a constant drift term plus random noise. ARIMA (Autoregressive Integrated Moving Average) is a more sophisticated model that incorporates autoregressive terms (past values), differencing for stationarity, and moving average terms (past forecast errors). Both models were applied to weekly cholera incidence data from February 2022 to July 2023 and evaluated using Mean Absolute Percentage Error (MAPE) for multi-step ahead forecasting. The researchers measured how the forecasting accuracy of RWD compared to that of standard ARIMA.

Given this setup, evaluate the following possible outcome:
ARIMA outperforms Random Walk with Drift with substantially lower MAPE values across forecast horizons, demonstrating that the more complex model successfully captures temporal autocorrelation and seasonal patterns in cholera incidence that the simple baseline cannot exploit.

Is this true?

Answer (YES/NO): NO